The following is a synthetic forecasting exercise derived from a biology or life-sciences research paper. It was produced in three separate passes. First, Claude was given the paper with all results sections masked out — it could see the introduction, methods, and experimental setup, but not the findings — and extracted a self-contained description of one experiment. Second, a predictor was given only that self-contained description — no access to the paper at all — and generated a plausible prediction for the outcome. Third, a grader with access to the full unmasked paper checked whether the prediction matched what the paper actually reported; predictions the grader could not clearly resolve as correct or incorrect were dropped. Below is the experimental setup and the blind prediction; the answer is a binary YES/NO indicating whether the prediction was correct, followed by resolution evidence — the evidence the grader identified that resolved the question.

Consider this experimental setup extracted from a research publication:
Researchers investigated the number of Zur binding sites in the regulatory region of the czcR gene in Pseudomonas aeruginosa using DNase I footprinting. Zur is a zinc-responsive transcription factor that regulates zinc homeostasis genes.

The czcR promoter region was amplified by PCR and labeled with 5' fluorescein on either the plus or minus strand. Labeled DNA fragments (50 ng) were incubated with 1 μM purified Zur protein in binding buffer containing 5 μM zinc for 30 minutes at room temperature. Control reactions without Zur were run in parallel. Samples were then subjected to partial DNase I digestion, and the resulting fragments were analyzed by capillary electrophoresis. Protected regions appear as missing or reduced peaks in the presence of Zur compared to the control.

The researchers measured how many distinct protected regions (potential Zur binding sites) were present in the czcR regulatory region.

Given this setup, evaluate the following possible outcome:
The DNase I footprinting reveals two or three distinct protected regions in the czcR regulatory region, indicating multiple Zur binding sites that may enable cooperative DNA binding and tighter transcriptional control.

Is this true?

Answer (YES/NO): YES